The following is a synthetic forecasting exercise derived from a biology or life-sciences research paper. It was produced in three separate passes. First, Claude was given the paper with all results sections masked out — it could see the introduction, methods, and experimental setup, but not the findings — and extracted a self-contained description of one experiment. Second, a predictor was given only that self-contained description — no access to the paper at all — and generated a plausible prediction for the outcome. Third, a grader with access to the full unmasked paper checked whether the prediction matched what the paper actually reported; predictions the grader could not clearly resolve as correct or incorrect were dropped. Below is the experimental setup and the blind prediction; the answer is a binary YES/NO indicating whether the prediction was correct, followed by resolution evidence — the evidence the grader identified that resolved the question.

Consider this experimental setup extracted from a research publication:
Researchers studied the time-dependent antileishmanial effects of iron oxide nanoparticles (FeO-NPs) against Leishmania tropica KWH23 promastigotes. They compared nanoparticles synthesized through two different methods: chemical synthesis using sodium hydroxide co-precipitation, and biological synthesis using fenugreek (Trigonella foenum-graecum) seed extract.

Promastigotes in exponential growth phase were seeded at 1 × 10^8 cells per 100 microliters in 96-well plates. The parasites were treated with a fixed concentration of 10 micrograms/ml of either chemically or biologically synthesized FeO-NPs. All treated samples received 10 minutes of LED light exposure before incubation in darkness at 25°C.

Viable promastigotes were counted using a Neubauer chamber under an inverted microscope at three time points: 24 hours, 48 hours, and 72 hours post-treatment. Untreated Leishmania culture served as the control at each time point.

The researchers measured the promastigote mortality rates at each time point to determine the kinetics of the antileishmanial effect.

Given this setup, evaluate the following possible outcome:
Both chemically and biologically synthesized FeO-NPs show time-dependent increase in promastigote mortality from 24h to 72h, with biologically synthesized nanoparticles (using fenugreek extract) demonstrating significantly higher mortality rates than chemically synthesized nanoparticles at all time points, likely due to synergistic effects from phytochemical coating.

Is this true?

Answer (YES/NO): NO